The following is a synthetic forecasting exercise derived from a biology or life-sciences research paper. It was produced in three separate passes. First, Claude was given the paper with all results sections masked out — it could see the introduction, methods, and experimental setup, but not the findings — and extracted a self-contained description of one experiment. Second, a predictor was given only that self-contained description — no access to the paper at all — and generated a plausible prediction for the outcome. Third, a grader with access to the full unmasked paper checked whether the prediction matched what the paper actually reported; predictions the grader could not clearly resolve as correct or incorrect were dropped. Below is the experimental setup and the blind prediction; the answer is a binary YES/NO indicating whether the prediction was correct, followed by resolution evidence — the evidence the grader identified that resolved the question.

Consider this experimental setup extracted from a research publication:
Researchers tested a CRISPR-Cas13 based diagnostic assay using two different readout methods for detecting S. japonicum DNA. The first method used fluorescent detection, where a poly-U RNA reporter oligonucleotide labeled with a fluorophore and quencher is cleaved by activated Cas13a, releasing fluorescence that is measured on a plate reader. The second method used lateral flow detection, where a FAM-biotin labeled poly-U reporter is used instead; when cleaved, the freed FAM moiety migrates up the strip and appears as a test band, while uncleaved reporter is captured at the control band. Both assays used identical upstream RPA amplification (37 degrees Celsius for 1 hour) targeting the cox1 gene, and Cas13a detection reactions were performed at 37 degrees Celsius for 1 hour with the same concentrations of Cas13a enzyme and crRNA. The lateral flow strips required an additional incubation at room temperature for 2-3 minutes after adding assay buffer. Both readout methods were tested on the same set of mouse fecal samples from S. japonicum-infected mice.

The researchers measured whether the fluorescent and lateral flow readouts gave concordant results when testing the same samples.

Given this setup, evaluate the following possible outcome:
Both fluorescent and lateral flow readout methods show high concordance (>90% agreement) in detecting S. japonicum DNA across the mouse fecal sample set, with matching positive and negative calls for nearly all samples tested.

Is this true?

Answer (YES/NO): YES